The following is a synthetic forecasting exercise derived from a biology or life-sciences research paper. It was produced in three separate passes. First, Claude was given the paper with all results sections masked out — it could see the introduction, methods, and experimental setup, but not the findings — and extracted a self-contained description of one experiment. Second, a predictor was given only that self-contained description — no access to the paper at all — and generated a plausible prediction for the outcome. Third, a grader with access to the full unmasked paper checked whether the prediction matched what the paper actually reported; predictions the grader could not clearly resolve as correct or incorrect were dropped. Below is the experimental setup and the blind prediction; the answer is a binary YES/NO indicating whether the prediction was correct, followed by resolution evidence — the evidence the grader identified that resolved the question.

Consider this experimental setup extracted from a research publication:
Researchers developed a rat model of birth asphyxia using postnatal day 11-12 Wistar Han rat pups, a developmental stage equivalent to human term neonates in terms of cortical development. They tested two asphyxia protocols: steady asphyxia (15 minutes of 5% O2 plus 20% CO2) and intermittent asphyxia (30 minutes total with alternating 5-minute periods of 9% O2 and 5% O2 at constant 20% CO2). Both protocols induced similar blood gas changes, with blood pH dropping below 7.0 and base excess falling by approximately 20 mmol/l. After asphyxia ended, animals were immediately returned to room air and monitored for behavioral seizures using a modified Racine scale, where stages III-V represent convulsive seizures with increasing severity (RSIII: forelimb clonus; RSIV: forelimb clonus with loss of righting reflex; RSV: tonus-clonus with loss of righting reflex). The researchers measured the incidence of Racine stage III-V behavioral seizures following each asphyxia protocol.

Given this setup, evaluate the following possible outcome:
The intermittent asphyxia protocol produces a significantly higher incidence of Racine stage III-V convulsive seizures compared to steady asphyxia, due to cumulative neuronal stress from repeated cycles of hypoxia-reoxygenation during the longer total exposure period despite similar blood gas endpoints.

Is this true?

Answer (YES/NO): YES